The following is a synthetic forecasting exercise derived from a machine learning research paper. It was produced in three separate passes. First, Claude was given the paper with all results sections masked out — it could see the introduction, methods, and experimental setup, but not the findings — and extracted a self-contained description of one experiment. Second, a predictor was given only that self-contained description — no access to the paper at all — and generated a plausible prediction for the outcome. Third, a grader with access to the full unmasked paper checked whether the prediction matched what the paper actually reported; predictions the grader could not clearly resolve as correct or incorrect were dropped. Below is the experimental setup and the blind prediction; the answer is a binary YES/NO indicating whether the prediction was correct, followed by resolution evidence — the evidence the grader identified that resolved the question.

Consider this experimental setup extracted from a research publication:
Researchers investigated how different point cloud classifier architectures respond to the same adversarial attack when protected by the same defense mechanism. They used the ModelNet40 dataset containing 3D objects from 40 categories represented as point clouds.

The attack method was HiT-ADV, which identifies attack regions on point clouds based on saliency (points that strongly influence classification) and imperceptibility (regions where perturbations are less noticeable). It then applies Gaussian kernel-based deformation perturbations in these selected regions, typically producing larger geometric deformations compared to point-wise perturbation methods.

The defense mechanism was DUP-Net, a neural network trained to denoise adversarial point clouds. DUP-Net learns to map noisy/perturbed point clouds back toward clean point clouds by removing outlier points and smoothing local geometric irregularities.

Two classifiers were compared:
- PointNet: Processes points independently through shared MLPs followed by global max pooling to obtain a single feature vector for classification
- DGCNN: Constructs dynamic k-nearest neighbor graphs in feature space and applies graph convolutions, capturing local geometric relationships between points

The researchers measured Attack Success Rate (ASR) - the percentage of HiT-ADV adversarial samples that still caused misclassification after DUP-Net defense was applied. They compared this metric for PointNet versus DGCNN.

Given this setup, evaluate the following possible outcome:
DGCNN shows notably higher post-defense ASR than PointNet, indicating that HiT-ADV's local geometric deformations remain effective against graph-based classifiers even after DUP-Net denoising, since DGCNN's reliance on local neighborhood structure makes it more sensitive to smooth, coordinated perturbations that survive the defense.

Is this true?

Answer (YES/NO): NO